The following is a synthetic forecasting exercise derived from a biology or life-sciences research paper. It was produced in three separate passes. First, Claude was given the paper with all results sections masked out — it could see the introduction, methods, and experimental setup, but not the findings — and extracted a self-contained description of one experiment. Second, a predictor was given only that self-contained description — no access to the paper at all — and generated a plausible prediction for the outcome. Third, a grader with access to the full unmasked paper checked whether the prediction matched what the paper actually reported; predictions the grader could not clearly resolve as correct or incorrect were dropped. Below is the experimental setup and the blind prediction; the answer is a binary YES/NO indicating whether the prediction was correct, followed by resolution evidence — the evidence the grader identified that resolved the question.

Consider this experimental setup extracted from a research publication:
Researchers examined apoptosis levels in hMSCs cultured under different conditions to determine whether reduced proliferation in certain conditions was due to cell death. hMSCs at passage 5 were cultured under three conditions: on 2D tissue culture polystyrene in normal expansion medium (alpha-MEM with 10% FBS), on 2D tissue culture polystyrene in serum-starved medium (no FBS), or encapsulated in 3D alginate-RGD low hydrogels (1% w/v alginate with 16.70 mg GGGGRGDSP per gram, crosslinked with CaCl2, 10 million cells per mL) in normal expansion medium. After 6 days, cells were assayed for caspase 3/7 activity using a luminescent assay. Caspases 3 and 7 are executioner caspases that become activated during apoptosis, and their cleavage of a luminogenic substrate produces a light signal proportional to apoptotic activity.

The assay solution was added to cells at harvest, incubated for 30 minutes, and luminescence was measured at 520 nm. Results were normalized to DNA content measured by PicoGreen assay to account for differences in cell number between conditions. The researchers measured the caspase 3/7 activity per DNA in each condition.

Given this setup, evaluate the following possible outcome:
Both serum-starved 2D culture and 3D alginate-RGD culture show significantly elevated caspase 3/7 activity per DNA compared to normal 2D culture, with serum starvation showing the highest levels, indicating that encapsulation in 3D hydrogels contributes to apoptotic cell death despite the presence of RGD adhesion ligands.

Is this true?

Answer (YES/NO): NO